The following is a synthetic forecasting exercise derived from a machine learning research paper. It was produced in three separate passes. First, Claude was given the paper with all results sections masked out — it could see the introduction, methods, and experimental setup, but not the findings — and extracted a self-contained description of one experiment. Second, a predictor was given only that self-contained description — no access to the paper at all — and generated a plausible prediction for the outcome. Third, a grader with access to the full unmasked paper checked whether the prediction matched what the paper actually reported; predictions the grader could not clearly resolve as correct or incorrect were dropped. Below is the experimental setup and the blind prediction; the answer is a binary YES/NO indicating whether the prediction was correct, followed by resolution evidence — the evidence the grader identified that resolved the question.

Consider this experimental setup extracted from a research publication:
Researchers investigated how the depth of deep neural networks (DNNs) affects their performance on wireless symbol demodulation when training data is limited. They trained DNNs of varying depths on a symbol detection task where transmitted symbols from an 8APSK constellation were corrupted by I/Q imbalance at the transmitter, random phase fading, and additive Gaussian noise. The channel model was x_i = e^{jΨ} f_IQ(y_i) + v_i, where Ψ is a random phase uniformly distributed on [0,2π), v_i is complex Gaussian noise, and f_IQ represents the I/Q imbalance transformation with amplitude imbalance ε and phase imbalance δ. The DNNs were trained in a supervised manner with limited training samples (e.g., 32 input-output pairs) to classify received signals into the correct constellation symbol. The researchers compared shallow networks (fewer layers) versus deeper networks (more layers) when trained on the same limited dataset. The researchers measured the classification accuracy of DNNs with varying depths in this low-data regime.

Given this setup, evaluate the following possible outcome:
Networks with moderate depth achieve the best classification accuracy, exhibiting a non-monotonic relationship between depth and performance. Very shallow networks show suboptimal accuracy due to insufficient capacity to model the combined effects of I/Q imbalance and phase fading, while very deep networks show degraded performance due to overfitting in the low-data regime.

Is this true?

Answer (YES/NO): NO